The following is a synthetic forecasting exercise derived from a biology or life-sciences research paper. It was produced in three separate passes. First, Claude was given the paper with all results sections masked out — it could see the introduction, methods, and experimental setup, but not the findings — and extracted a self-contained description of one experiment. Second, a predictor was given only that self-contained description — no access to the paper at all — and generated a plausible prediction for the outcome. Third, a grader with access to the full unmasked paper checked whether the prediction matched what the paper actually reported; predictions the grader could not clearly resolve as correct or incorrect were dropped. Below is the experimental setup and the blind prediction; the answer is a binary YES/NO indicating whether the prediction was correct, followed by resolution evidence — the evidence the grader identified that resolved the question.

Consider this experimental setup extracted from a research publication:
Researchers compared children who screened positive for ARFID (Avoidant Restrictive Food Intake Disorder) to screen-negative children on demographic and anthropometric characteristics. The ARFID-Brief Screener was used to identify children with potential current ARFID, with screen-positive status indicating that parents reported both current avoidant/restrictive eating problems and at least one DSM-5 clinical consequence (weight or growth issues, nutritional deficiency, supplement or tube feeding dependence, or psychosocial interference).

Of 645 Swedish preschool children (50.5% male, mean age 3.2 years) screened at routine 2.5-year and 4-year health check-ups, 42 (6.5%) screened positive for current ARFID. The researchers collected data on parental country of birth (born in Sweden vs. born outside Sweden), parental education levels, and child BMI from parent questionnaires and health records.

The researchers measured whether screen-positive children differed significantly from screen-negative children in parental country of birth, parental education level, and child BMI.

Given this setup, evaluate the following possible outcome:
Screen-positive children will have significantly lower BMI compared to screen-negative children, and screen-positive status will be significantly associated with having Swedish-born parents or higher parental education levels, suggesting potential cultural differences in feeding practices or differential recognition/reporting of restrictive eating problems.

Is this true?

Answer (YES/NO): NO